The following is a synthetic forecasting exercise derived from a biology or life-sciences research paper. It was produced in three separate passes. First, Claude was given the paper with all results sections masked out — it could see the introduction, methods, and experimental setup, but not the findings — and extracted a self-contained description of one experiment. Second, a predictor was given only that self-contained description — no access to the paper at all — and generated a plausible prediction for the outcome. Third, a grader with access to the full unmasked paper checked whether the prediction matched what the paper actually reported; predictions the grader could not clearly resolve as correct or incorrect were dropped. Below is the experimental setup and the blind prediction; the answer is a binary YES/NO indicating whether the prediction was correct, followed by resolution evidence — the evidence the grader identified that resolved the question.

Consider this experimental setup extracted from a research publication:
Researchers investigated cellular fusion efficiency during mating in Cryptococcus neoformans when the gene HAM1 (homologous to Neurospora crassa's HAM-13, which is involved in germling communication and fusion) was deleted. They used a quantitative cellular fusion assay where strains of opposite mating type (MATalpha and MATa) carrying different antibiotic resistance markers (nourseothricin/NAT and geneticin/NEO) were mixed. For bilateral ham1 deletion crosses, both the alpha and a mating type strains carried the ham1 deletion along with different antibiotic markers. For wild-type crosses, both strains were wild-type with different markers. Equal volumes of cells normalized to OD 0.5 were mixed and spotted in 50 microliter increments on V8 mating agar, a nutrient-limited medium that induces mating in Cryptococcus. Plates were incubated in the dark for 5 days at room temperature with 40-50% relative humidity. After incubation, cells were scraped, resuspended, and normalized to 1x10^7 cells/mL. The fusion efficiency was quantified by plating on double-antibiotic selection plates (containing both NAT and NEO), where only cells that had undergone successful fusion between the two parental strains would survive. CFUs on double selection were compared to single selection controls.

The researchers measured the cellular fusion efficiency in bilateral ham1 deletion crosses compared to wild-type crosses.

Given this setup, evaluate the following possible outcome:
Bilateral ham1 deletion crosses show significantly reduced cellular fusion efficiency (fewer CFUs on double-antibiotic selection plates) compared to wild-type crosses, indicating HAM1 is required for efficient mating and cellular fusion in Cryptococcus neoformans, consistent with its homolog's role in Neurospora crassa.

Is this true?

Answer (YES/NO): NO